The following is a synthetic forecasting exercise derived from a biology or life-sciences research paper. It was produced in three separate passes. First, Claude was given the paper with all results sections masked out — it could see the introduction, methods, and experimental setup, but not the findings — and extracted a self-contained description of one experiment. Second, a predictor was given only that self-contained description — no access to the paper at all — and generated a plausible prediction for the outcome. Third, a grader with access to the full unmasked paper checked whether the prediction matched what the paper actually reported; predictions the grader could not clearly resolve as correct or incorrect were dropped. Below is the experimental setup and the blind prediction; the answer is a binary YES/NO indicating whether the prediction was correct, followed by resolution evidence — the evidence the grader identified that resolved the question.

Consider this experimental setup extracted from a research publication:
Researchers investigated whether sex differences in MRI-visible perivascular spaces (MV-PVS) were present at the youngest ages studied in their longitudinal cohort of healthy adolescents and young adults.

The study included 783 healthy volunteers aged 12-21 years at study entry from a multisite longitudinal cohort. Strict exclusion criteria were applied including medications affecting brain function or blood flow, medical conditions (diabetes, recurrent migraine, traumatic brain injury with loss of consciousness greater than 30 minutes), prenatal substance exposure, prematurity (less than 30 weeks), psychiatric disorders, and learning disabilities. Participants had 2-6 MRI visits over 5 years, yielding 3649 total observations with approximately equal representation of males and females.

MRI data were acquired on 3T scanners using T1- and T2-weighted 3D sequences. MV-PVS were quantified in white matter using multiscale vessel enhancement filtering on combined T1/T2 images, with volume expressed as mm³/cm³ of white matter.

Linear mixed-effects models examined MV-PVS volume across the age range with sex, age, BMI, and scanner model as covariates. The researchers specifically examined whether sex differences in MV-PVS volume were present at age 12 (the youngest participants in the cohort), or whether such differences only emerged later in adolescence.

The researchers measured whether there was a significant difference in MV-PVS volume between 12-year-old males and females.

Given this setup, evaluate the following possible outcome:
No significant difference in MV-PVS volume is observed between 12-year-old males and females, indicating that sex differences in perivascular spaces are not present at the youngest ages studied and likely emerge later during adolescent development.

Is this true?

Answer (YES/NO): YES